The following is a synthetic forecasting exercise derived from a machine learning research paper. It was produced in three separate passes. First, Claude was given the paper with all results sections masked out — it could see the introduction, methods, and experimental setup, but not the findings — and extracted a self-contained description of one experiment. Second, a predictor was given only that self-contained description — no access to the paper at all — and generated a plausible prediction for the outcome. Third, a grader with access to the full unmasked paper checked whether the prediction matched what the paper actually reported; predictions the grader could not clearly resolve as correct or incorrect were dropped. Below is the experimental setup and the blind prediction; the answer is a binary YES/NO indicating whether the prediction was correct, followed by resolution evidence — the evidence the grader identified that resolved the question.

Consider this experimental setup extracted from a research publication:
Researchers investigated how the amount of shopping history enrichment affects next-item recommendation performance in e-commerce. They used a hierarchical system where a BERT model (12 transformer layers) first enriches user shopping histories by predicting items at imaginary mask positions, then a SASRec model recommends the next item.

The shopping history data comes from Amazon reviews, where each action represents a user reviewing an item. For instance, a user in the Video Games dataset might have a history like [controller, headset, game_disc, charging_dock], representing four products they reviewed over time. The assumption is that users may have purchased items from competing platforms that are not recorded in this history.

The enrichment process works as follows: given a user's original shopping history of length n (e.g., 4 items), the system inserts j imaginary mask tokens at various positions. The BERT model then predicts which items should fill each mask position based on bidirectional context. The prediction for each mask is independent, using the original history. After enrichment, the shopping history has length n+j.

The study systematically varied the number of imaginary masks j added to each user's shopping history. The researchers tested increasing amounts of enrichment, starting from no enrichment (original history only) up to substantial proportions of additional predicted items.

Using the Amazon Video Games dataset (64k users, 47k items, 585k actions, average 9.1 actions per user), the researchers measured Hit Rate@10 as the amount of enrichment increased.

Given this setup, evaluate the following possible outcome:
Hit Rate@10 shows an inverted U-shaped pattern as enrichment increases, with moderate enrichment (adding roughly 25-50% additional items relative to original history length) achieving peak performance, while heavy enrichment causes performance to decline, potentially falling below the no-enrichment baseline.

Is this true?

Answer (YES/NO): YES